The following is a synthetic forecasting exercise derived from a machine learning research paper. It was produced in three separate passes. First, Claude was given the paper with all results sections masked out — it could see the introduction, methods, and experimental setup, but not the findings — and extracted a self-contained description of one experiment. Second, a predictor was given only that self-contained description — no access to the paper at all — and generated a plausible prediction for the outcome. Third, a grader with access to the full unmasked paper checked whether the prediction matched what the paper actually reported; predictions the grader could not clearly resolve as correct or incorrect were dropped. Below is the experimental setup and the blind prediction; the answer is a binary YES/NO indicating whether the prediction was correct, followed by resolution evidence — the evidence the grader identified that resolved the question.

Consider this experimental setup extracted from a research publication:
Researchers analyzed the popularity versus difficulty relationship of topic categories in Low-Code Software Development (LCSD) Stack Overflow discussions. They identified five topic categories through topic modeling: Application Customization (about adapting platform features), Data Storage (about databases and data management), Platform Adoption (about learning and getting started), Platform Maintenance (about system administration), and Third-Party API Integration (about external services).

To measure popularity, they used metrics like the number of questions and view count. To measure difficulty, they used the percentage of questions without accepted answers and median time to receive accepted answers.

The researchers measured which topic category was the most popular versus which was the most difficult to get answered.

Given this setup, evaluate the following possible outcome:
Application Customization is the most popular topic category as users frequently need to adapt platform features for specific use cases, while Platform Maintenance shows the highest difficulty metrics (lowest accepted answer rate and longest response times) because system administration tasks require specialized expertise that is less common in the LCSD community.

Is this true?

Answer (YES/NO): NO